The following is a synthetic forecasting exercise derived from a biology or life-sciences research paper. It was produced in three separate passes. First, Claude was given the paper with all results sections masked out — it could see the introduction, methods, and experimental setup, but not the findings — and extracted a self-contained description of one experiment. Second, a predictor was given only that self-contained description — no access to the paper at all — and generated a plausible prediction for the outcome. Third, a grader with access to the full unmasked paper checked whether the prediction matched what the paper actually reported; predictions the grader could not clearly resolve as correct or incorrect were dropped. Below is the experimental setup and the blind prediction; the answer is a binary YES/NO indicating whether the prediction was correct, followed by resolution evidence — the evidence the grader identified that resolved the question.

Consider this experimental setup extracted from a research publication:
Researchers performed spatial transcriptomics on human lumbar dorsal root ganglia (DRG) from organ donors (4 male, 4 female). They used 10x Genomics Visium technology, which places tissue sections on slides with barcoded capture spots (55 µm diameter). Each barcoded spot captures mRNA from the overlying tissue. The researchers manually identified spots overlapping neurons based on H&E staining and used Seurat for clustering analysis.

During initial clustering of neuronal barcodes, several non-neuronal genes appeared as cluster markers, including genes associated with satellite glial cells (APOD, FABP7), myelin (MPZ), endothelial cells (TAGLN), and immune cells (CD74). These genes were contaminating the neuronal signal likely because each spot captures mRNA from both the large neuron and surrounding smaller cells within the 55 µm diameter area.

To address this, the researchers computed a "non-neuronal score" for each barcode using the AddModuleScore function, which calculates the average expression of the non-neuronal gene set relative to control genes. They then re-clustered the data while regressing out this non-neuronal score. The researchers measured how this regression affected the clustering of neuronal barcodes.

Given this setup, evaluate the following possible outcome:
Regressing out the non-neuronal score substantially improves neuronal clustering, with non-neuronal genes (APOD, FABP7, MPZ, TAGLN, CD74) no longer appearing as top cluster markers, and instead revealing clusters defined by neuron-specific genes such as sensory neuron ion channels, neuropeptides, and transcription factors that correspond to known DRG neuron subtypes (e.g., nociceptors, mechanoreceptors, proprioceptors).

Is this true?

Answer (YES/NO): YES